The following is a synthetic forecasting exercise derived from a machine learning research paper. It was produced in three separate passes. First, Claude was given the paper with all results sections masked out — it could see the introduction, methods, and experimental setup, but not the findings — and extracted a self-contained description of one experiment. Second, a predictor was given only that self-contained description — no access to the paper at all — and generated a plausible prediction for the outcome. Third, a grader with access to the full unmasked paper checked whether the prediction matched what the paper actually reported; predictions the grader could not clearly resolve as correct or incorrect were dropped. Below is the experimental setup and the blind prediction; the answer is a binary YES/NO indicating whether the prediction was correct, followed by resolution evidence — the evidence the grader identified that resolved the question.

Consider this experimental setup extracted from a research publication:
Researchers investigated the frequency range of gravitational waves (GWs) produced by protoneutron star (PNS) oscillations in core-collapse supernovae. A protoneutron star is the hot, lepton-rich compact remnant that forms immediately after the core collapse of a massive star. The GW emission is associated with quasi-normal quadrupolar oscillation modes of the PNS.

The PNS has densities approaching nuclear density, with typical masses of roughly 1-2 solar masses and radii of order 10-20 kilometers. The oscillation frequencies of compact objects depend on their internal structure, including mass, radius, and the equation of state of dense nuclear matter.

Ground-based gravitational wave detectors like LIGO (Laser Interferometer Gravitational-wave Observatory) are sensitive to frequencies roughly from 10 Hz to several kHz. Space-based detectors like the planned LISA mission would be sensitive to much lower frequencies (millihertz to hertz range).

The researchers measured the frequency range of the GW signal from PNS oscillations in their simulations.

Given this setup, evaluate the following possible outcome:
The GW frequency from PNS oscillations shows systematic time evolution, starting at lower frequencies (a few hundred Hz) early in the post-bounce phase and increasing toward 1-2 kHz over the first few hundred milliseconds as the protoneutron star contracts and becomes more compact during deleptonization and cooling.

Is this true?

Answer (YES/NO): YES